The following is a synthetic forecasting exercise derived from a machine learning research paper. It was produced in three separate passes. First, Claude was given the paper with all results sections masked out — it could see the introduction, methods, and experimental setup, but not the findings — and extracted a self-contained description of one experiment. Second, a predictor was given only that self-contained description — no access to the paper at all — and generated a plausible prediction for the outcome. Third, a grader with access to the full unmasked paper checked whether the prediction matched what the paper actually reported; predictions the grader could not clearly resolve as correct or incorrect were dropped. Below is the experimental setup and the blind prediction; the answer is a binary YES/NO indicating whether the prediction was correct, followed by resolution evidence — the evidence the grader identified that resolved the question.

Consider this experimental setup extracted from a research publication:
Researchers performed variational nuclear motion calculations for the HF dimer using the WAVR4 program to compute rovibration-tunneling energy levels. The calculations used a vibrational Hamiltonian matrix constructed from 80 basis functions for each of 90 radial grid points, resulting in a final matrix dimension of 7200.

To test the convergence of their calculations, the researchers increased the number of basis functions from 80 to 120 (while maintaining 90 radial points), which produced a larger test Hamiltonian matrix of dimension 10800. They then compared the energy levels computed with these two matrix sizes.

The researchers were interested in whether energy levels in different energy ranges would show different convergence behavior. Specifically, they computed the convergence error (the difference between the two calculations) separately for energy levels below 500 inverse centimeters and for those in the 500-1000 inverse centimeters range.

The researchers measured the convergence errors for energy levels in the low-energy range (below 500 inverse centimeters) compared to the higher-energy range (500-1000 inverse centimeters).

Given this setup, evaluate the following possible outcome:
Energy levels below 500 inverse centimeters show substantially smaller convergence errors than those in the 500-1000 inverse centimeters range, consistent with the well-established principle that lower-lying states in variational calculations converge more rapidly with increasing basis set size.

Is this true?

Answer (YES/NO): YES